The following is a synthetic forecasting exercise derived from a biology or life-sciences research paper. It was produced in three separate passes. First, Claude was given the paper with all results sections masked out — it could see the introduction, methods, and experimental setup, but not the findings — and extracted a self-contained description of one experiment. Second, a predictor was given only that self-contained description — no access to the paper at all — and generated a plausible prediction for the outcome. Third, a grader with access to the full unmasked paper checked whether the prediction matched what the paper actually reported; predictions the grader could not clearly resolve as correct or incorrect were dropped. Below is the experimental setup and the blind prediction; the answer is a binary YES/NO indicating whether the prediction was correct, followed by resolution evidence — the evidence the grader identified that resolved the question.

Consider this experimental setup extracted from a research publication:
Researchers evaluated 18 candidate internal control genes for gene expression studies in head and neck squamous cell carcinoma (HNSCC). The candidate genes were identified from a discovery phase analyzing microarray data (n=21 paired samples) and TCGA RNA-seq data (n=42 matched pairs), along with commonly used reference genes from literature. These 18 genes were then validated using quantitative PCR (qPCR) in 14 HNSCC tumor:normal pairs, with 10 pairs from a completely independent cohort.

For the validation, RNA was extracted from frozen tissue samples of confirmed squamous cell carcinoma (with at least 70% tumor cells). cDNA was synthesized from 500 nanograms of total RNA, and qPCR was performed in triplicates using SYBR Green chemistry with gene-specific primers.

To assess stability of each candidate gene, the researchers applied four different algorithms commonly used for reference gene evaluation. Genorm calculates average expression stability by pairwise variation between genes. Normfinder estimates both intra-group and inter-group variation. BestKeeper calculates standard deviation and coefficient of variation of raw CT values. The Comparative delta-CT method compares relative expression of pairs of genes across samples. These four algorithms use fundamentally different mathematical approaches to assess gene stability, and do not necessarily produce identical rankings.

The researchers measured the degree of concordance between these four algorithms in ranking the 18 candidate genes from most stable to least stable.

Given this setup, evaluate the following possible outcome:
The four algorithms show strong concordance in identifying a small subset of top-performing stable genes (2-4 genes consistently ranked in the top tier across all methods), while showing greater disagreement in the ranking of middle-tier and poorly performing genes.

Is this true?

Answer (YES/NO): NO